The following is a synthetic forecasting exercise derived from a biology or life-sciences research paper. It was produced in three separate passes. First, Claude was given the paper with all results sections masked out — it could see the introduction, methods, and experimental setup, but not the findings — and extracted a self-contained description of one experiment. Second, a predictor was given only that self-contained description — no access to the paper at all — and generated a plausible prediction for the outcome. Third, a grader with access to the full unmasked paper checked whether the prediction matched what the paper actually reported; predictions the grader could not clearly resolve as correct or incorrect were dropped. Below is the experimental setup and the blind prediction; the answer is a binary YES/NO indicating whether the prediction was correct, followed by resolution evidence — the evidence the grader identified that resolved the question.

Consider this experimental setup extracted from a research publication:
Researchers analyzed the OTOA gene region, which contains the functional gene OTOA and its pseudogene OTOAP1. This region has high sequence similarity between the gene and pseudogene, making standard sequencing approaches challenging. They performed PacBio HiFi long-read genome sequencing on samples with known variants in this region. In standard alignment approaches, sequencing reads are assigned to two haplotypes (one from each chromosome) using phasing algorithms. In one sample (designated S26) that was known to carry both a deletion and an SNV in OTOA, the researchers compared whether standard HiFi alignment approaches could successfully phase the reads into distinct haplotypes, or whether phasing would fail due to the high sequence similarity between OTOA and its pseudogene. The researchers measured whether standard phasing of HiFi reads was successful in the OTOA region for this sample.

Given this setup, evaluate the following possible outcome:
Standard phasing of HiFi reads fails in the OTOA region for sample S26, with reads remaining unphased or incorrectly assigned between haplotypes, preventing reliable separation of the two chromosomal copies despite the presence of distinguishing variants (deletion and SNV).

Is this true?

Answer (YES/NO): YES